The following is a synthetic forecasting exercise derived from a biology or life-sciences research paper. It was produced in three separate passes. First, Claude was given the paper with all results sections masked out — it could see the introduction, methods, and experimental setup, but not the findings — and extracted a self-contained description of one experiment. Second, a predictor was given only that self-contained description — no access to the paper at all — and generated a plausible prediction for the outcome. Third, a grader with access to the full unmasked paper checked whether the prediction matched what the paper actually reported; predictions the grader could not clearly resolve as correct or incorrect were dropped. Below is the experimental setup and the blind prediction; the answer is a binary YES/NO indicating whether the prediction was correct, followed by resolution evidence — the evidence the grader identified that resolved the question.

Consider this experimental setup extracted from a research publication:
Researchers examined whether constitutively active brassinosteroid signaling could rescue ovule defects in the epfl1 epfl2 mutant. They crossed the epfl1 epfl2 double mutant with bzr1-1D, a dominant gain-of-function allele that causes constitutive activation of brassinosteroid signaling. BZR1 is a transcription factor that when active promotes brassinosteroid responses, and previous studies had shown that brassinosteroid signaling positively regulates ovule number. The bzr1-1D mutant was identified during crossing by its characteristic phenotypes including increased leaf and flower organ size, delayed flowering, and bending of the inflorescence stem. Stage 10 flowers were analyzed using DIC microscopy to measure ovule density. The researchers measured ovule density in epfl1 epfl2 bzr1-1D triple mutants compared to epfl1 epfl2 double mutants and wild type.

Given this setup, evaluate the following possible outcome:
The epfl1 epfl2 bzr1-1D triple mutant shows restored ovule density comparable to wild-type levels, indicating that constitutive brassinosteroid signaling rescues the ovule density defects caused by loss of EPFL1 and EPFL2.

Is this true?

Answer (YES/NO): NO